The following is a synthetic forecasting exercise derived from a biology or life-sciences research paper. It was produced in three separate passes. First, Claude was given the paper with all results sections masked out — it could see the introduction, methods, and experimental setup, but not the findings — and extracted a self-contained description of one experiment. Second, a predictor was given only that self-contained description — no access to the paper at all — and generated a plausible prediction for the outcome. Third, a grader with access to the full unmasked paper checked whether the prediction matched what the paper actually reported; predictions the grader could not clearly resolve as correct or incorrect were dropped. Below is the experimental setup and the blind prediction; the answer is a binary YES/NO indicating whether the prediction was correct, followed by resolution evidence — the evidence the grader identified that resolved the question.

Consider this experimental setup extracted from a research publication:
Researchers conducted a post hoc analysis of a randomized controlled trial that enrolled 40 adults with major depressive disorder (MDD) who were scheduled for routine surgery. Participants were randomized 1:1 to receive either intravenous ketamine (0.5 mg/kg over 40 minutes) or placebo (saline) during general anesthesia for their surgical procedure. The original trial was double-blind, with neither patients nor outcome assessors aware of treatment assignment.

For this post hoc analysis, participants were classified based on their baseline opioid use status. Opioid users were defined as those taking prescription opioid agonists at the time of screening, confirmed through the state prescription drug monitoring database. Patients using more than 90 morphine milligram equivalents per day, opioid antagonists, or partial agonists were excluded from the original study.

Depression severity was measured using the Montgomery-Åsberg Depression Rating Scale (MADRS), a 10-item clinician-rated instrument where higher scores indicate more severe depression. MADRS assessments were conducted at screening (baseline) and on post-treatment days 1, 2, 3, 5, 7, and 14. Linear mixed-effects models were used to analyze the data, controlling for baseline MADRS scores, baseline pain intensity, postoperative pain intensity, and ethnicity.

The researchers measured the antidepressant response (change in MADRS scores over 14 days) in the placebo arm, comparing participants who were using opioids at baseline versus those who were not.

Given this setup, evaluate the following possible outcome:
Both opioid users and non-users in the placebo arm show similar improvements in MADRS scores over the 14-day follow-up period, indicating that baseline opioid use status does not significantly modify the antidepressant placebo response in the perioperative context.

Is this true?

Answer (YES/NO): NO